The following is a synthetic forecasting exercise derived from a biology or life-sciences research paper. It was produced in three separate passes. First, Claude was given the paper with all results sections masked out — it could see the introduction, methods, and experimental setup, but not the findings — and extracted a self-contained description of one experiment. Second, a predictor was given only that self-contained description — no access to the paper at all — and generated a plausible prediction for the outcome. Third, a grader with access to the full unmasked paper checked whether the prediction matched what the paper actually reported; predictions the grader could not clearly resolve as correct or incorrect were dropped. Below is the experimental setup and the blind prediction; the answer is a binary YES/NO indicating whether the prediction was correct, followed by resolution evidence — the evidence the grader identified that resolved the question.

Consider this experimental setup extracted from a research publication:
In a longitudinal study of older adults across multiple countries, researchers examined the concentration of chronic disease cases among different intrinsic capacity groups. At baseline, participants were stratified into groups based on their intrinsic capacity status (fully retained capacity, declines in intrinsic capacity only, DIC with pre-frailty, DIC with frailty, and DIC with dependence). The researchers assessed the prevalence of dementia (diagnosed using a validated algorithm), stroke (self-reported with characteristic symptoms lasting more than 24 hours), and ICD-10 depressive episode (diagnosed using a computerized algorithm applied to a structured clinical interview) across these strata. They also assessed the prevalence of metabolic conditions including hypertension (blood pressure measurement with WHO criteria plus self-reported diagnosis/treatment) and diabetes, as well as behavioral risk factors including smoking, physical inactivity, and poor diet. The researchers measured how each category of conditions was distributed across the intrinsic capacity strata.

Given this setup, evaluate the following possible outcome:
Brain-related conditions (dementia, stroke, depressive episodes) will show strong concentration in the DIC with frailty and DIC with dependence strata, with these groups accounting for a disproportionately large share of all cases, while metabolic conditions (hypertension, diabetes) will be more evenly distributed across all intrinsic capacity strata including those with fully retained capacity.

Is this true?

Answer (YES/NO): YES